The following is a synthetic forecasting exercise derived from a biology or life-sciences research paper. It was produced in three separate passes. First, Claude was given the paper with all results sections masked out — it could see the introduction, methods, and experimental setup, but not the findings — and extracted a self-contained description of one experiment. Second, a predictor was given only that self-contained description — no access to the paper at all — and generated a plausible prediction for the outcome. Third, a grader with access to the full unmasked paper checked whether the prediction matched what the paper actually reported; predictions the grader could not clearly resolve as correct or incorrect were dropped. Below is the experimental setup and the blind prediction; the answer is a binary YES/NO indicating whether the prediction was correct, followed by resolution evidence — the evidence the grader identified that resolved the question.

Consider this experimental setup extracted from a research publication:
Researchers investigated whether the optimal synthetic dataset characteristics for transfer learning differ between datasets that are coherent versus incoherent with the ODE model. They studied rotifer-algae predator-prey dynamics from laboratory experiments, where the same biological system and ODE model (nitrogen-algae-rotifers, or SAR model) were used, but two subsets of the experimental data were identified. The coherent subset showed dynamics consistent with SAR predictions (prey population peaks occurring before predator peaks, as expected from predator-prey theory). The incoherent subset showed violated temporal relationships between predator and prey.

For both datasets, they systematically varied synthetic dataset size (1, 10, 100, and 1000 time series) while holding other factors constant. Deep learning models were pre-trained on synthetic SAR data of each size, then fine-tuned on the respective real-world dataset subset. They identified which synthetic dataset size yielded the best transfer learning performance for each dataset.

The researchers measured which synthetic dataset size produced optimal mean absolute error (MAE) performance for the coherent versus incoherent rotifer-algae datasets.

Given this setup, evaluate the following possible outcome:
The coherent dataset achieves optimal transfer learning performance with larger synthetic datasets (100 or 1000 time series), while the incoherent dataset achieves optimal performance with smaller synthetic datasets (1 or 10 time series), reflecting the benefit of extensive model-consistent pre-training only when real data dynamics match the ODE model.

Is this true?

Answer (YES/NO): YES